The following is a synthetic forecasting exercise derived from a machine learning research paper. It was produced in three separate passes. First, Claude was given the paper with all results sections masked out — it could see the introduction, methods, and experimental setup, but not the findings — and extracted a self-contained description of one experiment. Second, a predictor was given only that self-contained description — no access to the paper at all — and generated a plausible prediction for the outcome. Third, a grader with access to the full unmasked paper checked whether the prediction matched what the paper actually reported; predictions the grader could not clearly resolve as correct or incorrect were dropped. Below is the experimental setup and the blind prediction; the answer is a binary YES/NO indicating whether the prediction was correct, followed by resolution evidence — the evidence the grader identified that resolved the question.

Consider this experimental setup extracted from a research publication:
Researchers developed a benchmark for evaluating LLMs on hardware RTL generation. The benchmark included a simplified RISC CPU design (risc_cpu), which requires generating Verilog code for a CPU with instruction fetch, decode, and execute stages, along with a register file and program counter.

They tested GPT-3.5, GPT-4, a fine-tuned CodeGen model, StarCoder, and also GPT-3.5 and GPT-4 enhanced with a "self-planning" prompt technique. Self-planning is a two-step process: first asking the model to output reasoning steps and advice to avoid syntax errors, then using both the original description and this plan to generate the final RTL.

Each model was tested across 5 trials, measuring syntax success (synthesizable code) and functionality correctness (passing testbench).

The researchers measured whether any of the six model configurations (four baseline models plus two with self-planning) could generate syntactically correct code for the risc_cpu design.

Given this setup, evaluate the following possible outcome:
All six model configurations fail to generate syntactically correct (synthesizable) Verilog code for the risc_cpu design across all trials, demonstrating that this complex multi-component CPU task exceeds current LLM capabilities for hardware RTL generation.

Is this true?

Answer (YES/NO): YES